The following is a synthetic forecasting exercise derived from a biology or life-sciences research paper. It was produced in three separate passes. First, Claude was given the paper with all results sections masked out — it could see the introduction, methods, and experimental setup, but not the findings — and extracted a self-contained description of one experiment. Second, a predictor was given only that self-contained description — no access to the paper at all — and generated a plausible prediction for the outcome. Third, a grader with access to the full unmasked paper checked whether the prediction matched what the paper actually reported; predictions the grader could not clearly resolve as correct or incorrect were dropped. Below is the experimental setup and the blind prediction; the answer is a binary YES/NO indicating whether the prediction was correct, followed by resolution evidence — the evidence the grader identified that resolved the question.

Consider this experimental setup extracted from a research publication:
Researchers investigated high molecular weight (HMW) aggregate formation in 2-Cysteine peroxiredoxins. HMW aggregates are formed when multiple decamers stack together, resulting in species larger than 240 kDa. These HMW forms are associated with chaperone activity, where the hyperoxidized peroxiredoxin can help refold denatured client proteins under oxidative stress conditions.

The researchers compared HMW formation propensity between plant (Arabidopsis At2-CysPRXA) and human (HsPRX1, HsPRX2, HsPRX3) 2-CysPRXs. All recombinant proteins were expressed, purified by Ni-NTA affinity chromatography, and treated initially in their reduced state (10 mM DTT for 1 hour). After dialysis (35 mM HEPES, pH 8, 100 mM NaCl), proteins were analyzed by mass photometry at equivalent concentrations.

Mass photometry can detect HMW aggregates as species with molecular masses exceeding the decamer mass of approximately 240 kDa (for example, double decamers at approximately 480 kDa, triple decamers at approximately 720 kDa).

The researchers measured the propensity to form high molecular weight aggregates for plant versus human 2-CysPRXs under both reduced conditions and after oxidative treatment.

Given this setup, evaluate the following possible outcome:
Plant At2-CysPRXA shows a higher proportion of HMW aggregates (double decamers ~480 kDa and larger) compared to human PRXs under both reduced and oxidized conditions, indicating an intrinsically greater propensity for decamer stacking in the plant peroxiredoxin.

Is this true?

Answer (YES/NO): NO